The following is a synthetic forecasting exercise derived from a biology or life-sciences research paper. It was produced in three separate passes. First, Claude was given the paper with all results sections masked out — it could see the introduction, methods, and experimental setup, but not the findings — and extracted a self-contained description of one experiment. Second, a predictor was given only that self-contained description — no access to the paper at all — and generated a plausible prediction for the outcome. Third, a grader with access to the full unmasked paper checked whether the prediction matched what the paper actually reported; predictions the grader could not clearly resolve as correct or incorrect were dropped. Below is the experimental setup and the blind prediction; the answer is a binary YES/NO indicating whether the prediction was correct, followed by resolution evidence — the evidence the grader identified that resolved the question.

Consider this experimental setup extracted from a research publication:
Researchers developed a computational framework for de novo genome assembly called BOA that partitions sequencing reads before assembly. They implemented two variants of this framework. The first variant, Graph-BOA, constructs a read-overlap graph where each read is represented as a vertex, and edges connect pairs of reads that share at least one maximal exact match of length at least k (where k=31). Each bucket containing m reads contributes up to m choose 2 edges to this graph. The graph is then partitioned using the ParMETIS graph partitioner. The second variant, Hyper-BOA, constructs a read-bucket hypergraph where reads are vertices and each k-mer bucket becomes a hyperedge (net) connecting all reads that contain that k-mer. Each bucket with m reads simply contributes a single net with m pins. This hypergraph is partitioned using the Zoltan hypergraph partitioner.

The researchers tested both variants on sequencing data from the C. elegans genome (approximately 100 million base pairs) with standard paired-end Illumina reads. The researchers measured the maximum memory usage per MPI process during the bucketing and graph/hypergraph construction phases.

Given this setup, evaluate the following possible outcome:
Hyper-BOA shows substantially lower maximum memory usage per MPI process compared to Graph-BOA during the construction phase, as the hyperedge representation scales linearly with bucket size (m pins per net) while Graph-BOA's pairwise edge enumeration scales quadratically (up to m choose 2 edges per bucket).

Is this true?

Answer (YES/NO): YES